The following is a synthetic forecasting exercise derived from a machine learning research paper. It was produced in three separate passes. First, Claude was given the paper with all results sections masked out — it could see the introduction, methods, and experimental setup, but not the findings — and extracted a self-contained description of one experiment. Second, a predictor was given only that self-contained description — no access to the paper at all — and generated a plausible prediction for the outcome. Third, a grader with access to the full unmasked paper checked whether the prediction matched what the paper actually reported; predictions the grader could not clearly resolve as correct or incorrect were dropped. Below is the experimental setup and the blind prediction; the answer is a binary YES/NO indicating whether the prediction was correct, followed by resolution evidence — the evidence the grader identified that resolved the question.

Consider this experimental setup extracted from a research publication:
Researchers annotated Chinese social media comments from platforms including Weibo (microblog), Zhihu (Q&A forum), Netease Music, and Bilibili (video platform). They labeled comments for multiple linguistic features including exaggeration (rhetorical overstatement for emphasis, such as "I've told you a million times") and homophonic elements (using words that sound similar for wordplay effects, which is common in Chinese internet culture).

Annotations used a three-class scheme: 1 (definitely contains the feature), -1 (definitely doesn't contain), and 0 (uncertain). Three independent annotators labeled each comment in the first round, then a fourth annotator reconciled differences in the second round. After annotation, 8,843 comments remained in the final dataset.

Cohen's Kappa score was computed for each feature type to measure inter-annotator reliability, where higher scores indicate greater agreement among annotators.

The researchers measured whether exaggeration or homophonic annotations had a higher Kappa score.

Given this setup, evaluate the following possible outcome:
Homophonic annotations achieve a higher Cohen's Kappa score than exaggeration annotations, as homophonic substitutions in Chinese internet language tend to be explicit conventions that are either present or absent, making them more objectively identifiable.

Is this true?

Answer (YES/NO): NO